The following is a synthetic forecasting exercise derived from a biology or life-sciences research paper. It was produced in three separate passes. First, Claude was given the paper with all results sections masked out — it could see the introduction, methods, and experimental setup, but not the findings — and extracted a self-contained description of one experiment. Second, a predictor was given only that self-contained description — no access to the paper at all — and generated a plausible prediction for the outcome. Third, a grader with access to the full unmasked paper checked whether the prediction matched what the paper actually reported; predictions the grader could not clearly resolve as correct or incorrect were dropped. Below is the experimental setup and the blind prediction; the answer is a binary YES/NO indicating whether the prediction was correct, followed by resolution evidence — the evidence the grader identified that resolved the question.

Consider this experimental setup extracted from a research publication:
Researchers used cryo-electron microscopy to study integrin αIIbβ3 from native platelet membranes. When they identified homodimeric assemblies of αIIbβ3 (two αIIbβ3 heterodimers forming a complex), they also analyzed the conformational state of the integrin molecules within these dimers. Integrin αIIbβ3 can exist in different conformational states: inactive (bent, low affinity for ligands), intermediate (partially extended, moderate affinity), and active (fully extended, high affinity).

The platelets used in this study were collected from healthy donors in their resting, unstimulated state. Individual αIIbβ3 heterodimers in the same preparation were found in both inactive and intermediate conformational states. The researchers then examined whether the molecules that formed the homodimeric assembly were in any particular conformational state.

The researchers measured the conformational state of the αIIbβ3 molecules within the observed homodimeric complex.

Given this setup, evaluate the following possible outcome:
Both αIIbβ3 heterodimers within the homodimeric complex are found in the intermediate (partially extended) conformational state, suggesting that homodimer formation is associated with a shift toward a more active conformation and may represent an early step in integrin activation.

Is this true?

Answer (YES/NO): YES